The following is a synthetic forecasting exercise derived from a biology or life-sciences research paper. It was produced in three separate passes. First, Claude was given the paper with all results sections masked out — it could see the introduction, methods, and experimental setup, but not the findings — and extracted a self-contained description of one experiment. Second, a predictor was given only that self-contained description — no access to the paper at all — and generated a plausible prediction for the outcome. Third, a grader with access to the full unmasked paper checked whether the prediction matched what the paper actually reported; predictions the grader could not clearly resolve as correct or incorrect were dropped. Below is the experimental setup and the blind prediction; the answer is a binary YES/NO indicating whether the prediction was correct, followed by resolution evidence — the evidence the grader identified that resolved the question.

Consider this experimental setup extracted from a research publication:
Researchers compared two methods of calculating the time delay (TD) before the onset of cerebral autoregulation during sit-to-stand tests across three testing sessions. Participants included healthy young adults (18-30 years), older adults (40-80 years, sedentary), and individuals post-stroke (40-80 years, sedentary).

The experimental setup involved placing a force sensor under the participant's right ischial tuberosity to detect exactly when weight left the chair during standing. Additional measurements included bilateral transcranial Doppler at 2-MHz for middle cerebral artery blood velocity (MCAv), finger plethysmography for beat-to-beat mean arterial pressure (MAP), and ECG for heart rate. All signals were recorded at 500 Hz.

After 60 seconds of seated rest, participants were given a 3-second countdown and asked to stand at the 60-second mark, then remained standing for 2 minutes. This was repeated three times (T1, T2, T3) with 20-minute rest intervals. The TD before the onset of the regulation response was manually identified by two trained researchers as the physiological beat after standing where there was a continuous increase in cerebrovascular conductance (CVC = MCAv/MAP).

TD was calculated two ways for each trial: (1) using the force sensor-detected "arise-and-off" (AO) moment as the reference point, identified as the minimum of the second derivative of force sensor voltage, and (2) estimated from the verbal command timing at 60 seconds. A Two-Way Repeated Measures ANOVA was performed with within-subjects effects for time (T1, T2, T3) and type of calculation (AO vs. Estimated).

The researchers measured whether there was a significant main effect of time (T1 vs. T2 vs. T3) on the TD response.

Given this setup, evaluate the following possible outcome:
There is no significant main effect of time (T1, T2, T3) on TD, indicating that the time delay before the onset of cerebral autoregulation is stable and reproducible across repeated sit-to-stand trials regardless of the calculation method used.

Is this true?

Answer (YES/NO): YES